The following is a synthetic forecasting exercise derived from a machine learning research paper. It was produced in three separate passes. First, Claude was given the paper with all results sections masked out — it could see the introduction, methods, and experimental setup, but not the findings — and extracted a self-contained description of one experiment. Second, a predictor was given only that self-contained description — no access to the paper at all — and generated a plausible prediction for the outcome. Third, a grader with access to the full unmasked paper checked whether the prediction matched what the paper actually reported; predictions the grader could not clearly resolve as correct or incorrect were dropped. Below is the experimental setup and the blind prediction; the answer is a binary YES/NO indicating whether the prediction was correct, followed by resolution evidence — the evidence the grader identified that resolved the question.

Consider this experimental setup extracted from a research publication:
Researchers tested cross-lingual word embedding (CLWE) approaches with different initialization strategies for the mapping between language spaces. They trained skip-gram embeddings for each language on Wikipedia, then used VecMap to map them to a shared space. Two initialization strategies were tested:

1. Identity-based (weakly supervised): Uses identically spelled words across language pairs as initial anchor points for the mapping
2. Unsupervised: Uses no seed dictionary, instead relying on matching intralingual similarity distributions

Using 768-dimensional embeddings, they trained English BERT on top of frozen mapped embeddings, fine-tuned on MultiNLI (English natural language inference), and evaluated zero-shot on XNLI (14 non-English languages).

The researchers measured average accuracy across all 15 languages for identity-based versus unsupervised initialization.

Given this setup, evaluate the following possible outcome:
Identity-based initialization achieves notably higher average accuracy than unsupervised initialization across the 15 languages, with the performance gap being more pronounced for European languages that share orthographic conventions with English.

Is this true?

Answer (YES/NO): NO